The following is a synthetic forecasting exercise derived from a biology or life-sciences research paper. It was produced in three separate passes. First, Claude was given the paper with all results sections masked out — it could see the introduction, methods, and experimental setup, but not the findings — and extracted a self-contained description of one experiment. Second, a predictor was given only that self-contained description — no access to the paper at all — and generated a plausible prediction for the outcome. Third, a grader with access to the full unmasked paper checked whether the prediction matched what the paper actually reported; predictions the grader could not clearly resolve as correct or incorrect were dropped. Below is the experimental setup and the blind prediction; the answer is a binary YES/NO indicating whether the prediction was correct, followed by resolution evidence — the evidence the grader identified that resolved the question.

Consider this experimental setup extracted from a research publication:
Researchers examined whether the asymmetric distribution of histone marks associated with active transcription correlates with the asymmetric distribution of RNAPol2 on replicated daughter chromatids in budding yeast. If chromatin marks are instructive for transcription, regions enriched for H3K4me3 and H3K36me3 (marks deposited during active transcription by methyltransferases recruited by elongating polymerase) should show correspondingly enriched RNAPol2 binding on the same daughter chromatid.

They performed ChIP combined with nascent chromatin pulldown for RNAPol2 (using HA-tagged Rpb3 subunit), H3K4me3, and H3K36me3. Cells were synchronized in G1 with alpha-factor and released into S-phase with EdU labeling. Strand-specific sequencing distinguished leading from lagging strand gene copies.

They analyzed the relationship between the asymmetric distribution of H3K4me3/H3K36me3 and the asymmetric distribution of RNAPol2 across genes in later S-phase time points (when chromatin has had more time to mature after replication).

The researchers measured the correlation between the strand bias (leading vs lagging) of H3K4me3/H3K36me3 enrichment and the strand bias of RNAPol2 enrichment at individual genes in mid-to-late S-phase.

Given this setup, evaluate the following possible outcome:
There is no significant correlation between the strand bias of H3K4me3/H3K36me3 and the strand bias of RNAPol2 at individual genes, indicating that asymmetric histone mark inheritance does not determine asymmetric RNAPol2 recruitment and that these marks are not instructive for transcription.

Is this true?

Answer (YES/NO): YES